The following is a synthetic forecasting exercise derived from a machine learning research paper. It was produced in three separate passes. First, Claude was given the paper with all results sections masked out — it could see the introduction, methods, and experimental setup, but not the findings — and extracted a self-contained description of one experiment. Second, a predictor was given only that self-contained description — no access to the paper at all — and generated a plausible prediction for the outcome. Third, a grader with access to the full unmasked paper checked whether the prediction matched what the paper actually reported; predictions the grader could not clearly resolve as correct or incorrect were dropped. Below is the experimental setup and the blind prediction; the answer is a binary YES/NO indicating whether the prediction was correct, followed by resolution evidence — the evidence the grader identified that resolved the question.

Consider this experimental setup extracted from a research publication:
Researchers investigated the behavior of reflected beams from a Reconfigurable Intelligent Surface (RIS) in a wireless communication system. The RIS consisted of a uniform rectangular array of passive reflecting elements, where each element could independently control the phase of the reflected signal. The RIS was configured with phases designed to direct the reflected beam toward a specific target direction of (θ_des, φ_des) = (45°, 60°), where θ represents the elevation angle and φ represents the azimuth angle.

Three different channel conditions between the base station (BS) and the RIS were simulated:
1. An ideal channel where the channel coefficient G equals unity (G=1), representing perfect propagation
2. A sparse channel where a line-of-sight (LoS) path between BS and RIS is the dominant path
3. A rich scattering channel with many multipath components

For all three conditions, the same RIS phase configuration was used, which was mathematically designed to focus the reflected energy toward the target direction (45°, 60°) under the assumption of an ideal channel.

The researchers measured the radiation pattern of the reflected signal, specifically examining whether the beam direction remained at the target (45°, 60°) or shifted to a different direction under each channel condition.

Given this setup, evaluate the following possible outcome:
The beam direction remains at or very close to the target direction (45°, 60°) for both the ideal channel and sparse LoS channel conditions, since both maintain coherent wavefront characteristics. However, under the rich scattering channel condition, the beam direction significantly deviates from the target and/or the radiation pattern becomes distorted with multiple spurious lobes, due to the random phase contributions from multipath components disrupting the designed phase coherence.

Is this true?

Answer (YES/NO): NO